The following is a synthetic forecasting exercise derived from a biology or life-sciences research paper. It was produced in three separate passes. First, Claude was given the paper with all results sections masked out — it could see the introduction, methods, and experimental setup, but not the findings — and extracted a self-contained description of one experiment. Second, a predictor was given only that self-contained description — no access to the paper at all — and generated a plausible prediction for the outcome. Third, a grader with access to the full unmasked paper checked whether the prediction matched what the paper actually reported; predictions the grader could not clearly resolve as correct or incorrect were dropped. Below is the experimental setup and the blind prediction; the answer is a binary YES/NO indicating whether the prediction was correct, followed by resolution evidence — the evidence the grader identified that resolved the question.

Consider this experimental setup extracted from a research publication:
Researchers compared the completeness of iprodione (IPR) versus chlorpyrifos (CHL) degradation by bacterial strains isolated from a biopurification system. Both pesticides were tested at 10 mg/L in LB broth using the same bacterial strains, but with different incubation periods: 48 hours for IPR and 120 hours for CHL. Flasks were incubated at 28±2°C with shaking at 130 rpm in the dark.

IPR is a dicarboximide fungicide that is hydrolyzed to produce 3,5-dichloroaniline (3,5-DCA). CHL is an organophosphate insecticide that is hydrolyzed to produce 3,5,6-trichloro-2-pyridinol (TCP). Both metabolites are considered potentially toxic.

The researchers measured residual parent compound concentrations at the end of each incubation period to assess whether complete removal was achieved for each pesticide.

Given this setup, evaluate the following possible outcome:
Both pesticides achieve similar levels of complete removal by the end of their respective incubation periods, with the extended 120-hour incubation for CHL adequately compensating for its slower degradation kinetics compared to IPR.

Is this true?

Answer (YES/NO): NO